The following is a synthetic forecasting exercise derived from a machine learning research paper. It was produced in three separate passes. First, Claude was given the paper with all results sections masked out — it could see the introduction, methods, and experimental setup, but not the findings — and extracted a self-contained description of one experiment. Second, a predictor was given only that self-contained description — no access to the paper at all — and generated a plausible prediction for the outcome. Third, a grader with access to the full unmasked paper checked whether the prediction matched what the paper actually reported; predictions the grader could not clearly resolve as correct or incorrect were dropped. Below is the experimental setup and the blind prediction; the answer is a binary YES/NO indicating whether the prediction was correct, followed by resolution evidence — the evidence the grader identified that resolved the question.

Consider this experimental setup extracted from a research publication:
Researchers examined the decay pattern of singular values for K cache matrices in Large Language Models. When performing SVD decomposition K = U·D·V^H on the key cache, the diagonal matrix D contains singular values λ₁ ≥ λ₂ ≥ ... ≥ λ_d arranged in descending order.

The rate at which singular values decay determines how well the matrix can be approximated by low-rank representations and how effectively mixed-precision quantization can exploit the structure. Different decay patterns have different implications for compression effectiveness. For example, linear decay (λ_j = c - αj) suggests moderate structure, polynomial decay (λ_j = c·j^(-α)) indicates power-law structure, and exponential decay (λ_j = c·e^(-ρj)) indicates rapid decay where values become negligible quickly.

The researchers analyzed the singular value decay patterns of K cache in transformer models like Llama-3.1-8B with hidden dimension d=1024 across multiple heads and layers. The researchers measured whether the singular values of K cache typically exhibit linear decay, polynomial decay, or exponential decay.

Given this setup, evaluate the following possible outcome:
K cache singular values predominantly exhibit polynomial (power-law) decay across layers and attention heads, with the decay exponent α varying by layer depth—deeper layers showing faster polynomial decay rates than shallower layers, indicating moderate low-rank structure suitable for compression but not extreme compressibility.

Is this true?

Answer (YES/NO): NO